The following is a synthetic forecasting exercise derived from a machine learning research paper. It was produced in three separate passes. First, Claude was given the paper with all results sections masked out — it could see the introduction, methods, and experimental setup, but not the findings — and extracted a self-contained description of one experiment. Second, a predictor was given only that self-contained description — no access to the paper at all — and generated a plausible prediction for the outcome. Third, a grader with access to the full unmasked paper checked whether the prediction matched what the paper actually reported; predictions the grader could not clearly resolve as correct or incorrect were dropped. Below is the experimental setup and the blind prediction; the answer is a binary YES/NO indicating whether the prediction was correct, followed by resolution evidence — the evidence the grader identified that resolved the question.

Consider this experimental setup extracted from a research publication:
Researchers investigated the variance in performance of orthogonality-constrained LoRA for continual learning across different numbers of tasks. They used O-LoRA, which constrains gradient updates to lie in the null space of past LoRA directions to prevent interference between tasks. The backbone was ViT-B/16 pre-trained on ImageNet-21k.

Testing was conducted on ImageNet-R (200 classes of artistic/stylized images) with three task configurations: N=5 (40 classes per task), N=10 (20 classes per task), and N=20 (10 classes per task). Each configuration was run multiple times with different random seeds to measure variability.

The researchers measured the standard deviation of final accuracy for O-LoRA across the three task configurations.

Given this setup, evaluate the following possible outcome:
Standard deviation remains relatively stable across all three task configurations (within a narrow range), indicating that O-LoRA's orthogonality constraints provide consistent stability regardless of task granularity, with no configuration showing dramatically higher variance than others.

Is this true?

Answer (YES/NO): NO